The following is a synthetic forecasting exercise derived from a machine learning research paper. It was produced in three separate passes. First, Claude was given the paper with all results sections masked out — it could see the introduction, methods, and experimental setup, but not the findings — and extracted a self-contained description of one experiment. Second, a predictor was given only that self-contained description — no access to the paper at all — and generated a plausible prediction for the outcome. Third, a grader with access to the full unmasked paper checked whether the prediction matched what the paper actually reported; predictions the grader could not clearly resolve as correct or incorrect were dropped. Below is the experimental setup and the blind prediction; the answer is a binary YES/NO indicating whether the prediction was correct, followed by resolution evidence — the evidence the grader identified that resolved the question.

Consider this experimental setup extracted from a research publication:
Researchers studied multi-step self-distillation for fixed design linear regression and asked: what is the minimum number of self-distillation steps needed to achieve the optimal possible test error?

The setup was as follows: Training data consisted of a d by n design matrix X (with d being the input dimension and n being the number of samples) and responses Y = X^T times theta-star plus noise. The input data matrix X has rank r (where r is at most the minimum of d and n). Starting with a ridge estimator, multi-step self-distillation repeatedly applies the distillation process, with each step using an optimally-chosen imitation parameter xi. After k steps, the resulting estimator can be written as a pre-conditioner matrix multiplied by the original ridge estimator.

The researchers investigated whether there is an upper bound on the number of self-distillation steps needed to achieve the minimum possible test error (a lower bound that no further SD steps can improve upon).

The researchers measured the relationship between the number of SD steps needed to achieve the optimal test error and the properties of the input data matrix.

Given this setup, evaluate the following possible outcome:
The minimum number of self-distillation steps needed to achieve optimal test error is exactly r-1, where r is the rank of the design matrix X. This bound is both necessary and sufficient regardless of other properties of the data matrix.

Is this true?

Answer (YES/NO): NO